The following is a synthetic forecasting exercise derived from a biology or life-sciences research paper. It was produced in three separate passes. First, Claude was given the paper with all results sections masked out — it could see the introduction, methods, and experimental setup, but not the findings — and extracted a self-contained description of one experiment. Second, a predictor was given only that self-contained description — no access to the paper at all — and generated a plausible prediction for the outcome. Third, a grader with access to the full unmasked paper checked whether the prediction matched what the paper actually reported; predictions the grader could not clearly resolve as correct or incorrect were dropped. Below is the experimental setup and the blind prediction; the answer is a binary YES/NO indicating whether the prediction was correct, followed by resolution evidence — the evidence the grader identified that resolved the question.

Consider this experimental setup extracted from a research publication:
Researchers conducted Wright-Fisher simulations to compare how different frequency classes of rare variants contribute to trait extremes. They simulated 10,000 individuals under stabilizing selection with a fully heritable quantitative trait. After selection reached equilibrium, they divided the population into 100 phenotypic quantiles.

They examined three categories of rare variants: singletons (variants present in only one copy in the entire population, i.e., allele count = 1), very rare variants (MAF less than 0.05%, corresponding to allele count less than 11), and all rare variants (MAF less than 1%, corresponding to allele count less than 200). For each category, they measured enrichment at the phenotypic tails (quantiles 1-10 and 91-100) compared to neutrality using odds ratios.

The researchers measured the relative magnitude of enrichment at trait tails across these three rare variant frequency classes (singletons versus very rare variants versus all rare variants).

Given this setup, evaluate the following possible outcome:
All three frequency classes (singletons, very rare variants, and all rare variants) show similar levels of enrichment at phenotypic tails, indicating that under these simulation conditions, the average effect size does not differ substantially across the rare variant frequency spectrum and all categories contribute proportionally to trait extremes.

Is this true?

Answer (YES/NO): NO